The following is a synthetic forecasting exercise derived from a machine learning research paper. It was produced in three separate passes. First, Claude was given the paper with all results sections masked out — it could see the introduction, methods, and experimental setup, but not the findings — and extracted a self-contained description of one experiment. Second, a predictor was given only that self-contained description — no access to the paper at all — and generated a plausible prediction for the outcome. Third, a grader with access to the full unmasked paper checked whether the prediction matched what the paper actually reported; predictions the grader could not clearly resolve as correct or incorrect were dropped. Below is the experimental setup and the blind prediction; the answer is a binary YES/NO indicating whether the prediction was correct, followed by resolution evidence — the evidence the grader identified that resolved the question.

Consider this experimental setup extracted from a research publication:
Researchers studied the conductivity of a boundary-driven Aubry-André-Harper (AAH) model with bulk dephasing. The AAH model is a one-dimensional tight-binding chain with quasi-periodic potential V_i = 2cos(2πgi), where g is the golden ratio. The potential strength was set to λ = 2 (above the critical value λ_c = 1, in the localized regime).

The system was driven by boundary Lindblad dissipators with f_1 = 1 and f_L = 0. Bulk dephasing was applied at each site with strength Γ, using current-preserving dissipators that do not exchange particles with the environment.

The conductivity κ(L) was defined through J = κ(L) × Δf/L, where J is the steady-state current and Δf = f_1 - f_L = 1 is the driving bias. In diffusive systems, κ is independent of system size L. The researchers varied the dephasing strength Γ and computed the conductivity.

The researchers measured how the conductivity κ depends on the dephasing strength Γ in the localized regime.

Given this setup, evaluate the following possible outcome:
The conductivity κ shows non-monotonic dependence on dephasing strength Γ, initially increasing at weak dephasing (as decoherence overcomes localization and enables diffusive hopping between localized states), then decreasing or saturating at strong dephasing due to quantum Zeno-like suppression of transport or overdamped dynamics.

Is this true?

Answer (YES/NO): YES